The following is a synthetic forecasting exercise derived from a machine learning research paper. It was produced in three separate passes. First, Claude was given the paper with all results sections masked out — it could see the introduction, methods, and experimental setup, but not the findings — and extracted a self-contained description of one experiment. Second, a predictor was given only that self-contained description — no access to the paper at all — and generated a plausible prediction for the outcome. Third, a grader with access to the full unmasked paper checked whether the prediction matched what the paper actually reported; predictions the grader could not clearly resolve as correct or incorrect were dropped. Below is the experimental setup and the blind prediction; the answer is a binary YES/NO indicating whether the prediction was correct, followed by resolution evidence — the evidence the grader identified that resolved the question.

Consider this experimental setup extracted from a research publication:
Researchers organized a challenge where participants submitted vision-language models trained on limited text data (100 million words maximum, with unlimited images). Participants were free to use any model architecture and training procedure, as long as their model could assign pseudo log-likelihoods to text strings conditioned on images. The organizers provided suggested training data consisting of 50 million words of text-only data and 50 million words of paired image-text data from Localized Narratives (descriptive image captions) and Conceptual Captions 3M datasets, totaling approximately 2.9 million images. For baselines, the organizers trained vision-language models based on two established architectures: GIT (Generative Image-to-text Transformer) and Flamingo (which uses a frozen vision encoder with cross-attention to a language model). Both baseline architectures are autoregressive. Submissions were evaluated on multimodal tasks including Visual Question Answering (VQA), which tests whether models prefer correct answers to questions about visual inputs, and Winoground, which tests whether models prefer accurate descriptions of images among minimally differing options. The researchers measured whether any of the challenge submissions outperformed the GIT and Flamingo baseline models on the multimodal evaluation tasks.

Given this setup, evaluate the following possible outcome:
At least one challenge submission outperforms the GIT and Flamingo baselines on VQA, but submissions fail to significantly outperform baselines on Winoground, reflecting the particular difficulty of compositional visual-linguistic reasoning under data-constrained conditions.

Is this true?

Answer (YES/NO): NO